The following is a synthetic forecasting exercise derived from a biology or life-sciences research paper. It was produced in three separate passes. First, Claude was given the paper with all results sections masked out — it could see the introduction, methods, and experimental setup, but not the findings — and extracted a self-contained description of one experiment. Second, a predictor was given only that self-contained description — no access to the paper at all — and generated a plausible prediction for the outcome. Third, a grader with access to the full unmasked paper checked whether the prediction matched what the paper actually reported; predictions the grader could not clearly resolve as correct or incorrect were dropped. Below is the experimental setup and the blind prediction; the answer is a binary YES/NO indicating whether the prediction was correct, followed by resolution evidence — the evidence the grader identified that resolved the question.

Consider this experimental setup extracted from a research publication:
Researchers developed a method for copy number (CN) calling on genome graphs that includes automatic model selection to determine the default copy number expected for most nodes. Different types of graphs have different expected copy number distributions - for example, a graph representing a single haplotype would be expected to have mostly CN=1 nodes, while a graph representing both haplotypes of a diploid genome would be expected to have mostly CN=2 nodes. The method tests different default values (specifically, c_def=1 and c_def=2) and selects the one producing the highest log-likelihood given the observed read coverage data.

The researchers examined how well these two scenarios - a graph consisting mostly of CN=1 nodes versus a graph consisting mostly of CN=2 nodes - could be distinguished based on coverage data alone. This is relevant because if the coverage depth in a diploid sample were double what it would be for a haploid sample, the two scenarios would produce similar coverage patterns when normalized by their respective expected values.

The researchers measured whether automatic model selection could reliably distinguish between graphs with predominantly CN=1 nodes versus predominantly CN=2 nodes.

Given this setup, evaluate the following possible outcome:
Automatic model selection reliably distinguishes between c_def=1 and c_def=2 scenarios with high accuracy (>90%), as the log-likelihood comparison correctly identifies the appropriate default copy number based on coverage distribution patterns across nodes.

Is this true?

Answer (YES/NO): NO